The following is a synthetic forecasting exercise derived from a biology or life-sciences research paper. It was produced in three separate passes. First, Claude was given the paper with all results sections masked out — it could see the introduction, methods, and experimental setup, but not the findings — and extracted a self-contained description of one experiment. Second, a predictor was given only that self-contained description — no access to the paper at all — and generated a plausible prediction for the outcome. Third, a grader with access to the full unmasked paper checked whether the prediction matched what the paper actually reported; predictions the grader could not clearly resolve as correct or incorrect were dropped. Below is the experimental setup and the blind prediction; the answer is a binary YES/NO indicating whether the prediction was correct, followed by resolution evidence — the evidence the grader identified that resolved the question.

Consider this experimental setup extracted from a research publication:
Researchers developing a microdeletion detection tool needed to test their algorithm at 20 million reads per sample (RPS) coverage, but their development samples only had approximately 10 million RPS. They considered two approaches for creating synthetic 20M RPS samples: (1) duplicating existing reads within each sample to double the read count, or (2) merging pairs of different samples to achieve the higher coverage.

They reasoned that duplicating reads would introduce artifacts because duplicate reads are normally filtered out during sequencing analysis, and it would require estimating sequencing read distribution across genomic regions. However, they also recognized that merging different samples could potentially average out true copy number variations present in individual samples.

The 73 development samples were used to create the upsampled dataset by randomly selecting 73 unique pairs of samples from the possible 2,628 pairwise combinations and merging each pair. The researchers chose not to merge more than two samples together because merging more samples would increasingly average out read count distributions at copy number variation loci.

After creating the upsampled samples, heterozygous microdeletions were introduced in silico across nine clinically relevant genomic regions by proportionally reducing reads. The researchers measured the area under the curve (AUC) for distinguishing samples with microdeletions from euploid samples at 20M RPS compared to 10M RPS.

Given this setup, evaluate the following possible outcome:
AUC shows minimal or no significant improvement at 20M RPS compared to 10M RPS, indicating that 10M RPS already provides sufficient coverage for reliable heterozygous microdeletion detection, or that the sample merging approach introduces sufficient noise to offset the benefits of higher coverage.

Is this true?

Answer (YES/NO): NO